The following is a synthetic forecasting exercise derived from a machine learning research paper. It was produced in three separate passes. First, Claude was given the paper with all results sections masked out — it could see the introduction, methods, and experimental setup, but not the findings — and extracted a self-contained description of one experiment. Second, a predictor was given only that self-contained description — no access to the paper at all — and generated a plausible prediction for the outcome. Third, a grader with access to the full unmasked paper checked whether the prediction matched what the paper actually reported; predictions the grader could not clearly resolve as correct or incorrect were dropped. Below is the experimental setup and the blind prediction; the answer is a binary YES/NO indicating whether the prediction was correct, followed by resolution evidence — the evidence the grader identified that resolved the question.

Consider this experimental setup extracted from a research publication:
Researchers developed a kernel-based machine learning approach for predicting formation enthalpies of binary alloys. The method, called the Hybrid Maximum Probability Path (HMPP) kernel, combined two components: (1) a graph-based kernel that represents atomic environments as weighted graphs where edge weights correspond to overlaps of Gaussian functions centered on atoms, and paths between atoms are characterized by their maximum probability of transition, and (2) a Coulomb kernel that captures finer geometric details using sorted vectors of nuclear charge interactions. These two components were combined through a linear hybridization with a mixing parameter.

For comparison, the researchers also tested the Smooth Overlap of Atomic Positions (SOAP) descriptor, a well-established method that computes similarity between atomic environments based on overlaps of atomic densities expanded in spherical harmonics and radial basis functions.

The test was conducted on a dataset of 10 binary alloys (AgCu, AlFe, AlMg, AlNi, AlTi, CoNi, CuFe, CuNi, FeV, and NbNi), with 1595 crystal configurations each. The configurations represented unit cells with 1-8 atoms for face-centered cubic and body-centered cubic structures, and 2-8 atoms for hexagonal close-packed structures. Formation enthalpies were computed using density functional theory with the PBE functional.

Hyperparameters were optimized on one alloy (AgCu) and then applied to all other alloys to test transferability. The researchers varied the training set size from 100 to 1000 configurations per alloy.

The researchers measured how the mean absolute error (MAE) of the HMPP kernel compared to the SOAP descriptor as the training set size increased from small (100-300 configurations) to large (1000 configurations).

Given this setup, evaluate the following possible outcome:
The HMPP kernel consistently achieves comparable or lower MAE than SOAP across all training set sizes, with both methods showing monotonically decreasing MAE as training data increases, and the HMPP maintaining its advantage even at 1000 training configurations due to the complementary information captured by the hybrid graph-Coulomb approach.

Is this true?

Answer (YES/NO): NO